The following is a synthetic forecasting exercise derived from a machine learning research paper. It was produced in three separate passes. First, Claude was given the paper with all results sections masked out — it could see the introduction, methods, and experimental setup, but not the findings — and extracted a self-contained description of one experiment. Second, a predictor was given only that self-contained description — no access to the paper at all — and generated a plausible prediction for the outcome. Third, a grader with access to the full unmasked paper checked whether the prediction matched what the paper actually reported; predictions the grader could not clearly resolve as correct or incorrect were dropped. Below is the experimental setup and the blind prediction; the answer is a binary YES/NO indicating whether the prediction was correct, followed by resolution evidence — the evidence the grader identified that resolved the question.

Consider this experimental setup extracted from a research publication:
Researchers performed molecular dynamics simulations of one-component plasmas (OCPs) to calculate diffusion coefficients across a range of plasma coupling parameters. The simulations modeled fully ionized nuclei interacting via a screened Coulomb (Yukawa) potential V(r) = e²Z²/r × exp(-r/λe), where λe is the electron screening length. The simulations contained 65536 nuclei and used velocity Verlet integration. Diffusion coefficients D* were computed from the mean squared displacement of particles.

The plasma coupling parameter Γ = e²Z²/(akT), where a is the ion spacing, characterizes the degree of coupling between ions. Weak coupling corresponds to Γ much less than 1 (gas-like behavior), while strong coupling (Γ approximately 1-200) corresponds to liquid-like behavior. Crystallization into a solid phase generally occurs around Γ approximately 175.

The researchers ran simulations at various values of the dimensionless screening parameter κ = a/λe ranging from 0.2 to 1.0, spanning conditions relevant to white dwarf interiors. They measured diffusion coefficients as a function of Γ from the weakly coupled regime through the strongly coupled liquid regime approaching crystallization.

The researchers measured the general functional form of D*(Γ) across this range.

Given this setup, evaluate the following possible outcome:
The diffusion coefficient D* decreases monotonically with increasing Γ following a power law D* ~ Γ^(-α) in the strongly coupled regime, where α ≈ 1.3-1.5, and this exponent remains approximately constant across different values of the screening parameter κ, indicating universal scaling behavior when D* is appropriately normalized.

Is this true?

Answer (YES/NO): NO